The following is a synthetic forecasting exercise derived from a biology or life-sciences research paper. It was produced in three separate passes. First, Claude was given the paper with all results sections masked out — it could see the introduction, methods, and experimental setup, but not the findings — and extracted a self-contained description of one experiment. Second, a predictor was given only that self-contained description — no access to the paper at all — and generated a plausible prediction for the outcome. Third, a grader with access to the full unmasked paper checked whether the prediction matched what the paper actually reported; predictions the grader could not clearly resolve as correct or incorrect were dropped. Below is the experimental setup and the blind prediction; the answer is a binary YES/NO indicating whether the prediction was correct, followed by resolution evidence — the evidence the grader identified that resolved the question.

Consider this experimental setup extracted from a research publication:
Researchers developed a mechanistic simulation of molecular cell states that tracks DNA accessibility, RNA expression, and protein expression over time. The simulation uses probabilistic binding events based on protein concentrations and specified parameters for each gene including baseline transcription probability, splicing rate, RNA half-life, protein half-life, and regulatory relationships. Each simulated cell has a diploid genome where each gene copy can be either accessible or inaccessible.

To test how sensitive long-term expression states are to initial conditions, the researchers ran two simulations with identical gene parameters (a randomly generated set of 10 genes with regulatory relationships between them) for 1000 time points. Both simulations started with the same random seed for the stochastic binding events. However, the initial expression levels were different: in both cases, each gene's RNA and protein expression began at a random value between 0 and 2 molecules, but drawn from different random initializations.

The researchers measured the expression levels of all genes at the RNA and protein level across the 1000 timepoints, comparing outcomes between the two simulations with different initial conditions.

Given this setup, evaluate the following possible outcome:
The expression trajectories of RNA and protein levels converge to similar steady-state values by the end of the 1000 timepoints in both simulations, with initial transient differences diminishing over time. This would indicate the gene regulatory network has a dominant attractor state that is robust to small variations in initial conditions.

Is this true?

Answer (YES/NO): NO